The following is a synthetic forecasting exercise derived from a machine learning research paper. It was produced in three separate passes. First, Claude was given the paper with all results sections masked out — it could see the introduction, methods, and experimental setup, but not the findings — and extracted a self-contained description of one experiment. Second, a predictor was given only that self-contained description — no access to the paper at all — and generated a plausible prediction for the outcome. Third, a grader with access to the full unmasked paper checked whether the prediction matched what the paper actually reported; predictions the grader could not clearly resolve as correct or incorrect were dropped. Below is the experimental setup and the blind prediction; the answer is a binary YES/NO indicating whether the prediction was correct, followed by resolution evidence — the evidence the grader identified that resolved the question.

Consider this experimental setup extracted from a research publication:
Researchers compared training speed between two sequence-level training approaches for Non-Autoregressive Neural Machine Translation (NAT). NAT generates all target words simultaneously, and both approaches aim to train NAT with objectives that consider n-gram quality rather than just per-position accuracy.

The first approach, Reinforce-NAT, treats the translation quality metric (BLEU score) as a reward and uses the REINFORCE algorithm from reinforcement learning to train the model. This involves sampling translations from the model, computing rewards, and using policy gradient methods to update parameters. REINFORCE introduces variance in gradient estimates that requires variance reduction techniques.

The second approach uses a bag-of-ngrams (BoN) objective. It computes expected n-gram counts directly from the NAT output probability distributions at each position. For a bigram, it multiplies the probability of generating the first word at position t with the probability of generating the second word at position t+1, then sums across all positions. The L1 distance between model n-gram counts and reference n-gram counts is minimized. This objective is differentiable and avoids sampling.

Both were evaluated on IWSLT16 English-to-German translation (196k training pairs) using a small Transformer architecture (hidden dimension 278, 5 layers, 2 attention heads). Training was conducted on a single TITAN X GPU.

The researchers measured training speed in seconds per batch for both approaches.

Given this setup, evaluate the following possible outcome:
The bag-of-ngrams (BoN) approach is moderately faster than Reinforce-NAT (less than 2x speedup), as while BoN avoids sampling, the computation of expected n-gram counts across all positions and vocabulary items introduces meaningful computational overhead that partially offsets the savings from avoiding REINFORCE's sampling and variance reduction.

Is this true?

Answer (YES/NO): NO